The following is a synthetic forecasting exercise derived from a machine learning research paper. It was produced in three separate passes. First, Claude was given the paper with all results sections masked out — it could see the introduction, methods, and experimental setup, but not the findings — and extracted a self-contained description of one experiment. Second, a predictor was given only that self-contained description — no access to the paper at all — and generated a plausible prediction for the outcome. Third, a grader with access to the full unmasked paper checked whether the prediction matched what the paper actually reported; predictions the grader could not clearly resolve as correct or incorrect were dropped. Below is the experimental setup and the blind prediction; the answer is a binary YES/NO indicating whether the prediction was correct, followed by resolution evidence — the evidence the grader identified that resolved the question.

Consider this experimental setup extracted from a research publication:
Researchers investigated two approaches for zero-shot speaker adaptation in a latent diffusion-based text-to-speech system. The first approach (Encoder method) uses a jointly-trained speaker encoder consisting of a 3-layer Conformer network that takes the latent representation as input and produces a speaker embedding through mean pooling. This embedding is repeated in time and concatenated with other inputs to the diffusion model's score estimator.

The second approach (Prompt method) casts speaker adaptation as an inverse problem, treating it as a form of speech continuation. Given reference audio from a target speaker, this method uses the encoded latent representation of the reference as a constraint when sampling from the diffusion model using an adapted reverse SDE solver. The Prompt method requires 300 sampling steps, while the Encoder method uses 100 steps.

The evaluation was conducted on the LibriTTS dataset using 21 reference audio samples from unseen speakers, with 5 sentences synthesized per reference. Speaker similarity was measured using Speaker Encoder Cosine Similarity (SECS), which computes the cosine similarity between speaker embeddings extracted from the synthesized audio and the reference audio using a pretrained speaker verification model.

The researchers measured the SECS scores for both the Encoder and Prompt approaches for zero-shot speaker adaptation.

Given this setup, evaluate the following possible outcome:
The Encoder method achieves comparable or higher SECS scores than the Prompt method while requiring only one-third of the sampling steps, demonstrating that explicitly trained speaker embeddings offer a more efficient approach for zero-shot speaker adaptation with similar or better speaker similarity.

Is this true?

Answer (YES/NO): NO